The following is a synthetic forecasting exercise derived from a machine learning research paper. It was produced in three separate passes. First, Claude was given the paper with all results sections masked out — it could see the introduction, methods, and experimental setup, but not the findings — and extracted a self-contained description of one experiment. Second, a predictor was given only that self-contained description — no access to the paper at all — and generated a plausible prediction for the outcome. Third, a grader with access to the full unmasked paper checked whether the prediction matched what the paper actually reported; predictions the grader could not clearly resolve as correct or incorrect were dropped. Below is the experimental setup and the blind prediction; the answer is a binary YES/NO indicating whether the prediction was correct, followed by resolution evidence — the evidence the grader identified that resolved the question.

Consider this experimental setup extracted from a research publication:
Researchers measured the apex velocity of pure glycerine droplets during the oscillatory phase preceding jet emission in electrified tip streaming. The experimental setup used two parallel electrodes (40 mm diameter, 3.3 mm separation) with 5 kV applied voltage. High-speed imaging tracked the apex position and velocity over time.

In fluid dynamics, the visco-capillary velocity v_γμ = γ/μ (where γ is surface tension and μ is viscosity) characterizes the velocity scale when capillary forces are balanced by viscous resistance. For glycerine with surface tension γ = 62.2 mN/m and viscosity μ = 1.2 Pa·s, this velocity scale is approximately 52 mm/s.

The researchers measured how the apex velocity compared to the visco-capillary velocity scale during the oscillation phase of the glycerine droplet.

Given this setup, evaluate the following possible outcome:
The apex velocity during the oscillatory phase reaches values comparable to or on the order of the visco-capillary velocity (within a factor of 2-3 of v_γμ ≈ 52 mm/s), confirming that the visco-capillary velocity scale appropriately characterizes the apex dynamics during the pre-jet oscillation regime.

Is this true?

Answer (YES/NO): YES